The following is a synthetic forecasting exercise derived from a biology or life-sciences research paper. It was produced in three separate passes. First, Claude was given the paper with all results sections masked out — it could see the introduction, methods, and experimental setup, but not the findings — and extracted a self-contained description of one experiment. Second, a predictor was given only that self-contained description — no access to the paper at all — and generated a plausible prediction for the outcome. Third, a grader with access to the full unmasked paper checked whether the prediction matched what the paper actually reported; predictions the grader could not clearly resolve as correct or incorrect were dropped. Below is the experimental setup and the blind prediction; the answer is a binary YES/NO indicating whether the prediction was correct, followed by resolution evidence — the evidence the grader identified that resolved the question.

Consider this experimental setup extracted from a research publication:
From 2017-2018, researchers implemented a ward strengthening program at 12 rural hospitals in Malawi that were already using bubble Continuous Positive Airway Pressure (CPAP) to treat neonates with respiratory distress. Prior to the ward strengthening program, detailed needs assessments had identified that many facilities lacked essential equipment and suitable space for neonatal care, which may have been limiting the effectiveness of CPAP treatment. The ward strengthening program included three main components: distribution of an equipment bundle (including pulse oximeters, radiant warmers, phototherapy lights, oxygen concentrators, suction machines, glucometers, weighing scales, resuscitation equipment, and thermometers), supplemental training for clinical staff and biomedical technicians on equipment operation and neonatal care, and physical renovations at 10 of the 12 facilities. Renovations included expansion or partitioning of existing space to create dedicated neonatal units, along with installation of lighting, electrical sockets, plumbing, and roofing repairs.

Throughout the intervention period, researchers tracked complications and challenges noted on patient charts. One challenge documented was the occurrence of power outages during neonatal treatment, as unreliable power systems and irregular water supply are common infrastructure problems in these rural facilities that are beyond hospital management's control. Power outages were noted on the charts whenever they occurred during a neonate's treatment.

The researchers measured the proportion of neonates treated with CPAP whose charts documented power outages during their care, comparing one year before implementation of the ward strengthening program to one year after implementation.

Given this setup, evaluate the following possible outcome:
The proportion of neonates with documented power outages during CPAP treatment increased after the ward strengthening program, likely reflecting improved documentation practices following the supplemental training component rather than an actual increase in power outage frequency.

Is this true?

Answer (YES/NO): NO